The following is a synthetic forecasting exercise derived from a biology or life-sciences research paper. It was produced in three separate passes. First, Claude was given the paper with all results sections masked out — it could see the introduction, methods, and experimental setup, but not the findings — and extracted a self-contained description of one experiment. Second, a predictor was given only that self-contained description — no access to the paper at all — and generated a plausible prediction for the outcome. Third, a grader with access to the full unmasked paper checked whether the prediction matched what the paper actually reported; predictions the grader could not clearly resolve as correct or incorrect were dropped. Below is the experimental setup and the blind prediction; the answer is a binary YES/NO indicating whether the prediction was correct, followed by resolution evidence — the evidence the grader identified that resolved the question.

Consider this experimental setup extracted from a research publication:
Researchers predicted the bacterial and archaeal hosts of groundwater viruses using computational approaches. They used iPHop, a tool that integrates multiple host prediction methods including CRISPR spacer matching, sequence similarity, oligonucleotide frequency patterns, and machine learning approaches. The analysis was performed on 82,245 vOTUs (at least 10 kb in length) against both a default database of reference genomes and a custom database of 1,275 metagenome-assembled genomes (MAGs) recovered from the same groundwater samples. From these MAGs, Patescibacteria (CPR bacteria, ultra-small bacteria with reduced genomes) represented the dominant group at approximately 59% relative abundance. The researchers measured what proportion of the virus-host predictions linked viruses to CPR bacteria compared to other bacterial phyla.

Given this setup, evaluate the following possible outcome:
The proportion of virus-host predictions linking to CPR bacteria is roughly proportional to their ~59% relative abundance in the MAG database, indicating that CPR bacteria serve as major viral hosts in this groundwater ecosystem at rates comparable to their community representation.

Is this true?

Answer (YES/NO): NO